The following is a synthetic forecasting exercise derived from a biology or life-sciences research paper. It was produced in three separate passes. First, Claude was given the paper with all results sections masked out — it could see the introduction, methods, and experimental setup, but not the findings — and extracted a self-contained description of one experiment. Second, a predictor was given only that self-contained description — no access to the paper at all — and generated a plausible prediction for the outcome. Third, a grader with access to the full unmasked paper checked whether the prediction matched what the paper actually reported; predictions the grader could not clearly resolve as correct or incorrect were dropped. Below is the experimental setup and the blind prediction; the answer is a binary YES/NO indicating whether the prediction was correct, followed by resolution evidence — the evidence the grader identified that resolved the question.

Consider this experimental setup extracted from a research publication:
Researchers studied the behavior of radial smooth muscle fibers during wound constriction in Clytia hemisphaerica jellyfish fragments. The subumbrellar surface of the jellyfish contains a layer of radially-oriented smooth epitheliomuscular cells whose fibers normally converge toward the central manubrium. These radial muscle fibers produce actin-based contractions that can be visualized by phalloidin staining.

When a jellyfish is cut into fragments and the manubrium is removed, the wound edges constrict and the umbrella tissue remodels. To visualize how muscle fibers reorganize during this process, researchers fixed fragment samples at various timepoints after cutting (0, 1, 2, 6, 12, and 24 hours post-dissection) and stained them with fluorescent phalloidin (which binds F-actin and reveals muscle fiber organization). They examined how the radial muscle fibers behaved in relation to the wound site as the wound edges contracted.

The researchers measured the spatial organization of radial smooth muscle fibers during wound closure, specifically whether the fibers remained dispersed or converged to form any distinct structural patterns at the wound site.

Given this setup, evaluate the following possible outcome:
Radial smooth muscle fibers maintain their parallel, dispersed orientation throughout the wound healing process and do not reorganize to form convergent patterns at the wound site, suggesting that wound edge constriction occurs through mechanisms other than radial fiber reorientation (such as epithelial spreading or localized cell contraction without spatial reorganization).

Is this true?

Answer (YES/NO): NO